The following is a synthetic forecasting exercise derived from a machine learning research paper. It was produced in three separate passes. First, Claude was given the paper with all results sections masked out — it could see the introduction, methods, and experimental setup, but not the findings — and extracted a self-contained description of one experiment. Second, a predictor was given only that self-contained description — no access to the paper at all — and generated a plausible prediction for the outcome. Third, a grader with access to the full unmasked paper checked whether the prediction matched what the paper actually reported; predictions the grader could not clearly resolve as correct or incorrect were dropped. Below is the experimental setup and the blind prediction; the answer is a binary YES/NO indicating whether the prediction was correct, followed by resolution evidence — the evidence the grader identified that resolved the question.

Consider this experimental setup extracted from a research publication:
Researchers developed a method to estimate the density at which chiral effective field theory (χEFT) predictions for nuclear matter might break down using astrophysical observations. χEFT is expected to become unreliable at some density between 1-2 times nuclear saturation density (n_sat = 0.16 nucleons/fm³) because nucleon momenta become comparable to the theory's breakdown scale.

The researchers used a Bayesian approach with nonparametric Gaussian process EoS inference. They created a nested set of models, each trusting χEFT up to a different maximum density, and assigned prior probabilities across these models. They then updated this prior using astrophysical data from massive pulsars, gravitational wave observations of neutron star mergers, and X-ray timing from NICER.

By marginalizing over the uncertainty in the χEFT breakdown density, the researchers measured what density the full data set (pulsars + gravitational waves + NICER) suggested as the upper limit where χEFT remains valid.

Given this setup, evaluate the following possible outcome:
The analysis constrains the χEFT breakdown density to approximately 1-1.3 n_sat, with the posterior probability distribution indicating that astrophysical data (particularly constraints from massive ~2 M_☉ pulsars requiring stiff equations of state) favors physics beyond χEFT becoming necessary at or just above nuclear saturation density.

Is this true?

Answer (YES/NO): NO